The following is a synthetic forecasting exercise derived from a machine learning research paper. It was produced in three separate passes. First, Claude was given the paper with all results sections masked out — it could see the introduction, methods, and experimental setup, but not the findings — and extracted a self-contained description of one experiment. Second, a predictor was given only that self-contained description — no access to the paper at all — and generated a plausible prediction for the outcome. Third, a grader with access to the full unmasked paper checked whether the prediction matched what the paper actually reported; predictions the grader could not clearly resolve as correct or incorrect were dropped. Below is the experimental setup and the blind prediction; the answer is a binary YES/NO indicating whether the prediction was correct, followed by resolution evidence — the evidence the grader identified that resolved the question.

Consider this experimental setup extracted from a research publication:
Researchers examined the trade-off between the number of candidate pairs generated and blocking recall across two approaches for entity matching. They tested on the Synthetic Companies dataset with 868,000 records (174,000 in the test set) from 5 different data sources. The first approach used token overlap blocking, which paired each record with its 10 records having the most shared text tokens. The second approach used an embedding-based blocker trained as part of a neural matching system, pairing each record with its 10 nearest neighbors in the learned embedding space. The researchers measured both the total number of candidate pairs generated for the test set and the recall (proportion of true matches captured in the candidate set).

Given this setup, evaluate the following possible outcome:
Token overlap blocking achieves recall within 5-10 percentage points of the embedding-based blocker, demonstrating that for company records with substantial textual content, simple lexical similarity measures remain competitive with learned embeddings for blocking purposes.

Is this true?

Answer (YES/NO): NO